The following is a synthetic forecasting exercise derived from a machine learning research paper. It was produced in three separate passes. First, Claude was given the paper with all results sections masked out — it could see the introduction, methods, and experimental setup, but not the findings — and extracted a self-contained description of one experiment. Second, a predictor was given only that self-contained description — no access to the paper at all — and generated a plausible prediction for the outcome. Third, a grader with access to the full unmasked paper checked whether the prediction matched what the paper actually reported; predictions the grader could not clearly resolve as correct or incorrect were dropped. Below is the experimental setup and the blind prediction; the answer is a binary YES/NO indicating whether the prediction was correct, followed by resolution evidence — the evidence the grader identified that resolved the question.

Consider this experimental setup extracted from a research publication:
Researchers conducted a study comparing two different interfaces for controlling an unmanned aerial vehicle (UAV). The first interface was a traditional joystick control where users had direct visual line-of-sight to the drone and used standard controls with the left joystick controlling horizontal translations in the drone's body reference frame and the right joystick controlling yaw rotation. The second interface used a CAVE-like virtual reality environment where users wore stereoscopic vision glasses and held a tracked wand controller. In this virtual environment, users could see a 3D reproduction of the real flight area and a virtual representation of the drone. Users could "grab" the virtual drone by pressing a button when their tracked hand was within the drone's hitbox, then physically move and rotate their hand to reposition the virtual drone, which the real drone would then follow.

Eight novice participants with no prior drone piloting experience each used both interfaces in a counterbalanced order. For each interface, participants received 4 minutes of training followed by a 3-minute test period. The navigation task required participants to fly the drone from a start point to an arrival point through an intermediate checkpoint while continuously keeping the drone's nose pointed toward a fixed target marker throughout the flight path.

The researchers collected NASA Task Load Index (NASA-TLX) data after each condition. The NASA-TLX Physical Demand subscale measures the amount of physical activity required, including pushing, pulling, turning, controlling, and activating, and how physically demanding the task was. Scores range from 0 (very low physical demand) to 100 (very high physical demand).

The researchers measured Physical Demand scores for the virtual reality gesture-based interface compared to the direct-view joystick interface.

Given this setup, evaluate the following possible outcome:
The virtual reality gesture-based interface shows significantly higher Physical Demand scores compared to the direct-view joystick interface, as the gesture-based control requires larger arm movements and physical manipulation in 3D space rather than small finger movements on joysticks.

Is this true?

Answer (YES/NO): YES